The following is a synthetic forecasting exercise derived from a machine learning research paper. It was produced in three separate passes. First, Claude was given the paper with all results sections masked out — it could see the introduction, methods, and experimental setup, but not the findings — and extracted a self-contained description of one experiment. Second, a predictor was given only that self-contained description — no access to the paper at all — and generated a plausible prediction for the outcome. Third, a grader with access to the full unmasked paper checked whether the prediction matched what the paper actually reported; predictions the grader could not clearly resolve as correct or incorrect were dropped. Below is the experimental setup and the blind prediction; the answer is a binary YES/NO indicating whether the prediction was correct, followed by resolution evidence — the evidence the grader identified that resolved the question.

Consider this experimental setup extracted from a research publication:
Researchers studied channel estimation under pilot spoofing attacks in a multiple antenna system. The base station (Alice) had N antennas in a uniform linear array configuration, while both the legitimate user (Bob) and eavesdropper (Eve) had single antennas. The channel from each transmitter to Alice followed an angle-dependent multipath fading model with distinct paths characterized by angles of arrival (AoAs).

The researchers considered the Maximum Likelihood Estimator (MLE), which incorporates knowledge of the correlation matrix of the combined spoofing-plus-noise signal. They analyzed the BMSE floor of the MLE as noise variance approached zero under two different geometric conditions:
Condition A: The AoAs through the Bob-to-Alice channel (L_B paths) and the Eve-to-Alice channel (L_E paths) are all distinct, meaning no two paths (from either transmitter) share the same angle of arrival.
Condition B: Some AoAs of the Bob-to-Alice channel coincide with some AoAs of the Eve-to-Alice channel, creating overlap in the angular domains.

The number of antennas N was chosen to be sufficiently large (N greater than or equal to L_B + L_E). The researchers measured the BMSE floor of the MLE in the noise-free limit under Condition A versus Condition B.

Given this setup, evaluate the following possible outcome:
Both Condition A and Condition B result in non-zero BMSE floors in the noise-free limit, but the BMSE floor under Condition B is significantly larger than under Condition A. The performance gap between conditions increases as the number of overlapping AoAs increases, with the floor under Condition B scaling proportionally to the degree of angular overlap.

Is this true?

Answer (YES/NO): NO